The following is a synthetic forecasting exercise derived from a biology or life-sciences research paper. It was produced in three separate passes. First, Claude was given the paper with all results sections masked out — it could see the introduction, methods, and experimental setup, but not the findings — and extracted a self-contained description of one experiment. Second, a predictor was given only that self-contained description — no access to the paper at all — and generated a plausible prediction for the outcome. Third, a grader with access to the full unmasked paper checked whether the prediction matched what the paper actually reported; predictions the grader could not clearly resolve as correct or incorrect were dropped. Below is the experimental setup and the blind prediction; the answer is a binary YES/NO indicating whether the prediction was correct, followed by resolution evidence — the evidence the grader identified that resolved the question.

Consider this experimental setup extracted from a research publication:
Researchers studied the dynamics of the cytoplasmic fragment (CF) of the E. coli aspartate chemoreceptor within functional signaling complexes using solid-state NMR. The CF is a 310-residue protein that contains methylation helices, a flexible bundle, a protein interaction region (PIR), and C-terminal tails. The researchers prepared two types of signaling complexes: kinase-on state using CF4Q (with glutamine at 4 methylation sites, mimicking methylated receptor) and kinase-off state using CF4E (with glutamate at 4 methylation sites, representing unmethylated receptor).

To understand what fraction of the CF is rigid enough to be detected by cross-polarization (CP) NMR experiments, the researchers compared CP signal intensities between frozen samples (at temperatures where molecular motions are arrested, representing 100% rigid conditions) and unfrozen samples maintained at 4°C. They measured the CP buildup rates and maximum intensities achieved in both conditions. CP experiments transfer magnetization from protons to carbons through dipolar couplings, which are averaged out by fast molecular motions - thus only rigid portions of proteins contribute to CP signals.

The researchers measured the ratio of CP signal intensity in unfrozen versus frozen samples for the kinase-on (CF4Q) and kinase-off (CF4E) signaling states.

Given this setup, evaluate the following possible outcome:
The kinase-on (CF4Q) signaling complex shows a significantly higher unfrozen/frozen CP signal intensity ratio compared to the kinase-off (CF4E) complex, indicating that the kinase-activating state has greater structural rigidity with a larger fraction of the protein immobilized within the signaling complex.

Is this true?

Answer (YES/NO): YES